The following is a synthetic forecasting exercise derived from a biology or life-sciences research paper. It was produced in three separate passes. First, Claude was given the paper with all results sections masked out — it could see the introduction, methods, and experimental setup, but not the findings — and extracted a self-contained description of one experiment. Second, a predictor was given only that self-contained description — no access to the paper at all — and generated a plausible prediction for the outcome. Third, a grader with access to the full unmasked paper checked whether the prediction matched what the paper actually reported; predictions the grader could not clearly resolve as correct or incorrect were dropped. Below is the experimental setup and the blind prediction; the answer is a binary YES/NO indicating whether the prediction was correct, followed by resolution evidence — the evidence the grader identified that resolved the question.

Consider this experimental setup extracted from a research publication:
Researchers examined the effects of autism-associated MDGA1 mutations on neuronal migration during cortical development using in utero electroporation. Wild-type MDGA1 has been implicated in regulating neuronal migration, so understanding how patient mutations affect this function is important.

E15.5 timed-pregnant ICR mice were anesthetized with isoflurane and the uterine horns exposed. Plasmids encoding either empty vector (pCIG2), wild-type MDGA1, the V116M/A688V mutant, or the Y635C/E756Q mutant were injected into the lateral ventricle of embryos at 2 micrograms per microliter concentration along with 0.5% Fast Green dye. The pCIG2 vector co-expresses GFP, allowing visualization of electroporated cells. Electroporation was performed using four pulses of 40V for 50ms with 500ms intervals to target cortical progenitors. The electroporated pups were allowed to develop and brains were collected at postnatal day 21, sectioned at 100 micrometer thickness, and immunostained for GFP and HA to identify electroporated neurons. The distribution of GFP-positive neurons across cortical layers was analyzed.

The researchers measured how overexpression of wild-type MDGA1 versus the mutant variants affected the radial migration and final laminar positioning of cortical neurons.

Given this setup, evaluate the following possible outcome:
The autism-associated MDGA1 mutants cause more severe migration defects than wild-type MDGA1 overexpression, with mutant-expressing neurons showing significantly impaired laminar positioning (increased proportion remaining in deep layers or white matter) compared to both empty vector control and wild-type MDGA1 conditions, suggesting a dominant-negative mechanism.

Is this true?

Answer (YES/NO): NO